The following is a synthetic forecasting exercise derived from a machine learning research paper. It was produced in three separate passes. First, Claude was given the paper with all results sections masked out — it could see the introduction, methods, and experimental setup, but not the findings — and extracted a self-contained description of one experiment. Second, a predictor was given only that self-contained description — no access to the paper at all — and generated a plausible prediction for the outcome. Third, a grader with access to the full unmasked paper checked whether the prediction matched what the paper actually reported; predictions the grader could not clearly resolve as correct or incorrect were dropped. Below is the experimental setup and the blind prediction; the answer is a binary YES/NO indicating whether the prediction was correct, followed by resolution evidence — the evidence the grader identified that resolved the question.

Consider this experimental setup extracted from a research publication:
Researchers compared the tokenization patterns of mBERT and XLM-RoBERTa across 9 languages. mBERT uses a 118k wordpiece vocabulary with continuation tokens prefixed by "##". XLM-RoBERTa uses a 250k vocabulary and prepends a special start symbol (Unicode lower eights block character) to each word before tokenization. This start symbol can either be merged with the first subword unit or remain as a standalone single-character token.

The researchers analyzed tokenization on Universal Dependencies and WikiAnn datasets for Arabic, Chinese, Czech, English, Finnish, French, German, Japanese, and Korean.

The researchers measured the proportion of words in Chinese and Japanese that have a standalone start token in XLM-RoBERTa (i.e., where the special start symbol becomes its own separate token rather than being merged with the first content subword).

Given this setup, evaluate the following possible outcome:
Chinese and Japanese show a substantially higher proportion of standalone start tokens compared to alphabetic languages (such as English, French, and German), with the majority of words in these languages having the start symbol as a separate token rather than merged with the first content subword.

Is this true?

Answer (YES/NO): YES